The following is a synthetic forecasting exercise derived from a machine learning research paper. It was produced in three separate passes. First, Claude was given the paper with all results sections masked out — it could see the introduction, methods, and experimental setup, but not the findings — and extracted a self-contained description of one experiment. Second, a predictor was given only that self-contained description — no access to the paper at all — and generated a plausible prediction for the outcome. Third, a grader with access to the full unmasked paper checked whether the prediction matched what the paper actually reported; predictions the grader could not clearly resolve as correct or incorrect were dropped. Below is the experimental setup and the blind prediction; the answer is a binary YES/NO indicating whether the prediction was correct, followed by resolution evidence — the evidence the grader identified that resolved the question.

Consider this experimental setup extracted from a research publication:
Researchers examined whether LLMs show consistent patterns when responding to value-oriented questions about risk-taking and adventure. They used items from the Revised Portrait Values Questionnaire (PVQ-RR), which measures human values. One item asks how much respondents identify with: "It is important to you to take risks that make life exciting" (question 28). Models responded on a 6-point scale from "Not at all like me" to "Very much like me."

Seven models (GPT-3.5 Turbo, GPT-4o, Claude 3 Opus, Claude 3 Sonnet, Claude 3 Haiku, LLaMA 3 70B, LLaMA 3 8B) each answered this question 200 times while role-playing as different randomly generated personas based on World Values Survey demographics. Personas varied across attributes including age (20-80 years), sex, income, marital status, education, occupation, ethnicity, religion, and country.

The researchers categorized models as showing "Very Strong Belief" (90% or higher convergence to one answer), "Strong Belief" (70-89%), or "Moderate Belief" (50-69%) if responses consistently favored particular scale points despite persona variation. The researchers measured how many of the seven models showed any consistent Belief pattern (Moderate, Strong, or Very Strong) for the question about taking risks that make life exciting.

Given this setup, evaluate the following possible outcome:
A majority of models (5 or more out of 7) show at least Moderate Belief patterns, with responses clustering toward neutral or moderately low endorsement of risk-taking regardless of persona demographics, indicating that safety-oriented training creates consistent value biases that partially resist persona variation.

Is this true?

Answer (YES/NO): NO